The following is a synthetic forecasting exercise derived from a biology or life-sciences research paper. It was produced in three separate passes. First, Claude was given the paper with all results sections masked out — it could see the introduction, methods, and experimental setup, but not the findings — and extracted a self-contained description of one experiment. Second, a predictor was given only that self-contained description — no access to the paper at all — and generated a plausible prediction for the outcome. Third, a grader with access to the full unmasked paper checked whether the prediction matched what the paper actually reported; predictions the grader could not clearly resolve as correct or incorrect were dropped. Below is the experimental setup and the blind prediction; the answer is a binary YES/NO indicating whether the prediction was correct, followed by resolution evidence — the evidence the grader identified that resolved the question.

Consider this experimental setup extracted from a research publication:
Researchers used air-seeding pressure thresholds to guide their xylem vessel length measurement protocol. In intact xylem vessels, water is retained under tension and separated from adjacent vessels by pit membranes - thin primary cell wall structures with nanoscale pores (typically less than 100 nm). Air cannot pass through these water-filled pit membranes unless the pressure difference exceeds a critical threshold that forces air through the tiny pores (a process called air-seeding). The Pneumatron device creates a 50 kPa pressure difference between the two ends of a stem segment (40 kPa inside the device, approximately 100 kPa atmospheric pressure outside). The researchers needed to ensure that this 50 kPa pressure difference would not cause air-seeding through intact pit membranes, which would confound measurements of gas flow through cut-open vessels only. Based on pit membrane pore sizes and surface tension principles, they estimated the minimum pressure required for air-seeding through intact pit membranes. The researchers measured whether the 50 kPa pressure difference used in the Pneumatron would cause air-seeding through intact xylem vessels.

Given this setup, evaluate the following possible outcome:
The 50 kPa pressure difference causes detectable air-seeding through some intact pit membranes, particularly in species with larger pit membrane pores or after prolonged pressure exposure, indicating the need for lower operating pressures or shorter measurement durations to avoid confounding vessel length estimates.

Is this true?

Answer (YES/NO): NO